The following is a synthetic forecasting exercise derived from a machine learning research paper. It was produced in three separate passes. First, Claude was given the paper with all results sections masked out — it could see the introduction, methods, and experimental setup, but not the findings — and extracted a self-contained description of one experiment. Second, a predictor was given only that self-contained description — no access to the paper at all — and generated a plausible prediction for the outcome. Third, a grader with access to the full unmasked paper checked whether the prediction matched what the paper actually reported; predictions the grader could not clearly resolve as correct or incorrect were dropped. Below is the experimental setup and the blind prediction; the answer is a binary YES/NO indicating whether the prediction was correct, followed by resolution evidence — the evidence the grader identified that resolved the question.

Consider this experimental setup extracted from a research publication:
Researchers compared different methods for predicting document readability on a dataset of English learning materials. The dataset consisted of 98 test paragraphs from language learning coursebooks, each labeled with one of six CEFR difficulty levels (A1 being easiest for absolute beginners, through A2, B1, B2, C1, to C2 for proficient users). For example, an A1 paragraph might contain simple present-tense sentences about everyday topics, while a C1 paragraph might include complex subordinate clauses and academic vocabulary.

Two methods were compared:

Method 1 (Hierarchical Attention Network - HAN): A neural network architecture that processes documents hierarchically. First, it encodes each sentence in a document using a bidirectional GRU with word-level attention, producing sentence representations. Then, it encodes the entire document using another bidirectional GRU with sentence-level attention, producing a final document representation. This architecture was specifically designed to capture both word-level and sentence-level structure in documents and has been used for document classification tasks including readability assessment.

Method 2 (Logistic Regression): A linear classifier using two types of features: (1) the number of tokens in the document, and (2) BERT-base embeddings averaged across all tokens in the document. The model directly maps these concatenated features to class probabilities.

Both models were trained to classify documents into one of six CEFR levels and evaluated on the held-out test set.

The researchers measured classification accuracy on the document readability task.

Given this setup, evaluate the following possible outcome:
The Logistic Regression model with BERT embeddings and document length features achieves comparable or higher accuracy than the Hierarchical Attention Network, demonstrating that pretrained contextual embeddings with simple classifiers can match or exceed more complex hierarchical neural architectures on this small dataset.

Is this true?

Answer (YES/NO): YES